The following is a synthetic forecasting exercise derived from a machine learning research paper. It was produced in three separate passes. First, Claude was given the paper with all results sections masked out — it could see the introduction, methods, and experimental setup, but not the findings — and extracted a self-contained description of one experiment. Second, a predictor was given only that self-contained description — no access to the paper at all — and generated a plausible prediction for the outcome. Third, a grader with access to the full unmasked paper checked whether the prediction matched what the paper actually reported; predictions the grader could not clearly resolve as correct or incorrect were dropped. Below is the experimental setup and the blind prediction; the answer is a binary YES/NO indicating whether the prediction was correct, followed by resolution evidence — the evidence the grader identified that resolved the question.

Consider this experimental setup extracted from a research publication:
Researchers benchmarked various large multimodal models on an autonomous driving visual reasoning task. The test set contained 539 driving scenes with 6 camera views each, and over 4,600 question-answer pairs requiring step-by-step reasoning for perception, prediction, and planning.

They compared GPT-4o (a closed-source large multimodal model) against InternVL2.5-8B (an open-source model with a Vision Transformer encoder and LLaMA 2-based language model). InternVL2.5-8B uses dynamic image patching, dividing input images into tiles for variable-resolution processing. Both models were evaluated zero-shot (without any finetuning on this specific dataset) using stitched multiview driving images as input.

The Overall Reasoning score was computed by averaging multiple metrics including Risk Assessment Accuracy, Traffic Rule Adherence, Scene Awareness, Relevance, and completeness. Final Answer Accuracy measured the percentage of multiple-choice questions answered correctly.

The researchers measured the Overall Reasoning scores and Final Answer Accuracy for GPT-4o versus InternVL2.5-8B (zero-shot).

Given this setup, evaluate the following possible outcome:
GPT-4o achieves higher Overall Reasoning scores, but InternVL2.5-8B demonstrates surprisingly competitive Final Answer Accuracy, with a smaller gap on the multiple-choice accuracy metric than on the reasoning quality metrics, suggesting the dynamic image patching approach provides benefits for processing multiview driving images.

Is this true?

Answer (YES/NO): NO